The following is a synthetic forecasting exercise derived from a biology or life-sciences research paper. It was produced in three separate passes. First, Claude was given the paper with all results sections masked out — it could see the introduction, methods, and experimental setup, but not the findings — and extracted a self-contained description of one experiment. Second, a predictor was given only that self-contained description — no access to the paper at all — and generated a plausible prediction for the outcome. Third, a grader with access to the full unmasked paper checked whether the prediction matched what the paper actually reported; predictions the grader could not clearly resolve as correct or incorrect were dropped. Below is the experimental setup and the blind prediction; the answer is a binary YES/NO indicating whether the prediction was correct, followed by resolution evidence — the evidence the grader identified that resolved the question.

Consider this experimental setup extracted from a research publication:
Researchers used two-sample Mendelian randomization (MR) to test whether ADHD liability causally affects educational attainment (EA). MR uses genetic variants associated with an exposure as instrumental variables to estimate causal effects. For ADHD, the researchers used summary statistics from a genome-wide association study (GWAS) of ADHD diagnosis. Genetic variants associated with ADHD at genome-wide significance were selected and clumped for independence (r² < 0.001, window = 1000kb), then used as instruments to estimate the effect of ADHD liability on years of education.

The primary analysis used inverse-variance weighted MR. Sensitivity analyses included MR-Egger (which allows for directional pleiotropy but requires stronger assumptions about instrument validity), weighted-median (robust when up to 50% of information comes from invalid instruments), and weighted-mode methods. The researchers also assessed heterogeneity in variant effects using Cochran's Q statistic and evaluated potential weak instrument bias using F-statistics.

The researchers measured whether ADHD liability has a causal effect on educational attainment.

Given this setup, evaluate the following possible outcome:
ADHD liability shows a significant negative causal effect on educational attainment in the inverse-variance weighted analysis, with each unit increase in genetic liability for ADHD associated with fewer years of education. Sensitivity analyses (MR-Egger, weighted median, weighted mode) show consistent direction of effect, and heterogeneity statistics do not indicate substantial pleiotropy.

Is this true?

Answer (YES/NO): NO